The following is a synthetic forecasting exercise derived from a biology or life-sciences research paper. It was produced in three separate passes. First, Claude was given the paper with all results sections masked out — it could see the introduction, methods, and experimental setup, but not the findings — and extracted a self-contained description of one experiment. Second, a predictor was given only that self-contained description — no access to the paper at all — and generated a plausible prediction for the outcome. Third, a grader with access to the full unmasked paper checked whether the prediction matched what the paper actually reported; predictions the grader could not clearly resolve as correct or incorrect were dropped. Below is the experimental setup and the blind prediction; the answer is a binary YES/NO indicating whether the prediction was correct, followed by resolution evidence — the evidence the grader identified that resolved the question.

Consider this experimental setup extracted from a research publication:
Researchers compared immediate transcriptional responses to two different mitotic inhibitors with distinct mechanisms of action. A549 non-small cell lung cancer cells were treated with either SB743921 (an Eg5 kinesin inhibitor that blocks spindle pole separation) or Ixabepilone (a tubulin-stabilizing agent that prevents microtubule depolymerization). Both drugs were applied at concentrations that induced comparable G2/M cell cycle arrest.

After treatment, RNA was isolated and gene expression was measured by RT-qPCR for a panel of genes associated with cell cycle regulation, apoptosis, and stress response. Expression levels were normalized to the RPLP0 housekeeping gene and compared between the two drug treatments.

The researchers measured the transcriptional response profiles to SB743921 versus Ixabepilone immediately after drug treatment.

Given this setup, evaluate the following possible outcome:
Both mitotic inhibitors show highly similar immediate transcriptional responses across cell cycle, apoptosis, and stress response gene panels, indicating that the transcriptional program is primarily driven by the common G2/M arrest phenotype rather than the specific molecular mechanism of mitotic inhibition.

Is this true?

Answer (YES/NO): YES